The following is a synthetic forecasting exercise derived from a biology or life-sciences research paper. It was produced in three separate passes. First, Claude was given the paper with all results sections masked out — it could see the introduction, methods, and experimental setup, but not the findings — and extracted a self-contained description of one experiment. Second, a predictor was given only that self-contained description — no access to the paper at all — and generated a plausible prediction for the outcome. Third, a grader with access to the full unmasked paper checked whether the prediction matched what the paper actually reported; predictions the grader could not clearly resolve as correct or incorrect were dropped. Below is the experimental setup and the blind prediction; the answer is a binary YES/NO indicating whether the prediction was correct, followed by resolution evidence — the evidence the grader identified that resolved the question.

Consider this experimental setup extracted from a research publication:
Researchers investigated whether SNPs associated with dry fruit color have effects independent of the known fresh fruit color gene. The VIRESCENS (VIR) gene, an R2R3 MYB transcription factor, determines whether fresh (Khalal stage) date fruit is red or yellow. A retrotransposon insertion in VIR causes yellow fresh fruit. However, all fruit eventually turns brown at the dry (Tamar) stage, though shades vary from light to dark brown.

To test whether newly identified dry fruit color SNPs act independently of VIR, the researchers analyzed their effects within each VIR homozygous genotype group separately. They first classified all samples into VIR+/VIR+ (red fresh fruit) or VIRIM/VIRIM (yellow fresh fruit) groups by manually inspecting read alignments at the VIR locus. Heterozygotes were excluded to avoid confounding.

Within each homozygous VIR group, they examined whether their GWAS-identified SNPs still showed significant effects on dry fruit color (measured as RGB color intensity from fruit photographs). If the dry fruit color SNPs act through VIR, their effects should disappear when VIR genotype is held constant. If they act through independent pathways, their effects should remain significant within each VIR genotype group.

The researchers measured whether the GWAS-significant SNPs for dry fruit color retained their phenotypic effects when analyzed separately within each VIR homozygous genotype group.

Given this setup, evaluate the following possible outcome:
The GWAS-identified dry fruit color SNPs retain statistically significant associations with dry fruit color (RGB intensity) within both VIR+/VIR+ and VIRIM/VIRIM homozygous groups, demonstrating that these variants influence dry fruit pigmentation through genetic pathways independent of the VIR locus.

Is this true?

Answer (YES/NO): NO